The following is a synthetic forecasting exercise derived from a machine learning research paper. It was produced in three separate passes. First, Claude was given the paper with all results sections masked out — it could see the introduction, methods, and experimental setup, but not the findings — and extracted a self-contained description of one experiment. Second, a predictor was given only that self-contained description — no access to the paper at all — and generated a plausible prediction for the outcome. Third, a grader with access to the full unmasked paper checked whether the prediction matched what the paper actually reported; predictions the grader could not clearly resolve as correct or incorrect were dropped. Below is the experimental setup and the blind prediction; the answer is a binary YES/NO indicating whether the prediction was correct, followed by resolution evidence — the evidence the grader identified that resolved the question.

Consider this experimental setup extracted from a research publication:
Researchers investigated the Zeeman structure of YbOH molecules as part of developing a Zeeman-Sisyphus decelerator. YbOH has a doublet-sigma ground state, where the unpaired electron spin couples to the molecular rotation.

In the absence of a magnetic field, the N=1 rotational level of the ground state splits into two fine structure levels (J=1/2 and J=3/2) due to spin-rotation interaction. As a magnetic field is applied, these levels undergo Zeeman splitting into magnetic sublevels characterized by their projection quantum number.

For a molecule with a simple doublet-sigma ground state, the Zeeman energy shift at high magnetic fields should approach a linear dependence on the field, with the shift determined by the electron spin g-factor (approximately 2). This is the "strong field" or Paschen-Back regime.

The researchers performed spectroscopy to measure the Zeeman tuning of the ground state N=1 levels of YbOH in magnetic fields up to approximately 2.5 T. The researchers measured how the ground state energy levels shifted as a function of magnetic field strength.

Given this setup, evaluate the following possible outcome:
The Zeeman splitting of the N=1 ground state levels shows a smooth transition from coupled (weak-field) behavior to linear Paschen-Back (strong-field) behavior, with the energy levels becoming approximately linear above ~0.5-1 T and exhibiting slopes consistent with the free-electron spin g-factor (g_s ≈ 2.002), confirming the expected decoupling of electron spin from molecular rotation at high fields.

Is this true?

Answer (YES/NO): NO